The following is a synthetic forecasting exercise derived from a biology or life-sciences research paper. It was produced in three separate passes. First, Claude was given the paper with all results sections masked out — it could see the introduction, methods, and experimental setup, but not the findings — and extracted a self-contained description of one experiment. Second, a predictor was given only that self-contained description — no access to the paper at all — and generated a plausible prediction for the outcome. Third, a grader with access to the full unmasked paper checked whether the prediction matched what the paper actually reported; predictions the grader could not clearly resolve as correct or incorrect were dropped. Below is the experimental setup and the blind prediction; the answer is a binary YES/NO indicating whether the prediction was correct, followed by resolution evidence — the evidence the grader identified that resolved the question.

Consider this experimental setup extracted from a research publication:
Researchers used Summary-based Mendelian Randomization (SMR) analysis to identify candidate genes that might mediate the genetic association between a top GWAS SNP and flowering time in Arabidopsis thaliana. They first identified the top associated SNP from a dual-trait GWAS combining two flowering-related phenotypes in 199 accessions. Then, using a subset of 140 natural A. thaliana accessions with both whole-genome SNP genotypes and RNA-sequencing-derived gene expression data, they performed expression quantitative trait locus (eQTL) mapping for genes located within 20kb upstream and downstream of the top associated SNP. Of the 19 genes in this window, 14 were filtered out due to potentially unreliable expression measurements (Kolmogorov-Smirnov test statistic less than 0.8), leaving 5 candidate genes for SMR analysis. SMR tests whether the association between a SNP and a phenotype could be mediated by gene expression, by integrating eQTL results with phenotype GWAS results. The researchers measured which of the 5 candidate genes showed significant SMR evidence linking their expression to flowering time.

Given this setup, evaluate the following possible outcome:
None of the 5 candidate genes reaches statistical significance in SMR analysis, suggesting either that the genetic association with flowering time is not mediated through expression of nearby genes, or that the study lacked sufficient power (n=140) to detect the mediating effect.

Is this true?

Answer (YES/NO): NO